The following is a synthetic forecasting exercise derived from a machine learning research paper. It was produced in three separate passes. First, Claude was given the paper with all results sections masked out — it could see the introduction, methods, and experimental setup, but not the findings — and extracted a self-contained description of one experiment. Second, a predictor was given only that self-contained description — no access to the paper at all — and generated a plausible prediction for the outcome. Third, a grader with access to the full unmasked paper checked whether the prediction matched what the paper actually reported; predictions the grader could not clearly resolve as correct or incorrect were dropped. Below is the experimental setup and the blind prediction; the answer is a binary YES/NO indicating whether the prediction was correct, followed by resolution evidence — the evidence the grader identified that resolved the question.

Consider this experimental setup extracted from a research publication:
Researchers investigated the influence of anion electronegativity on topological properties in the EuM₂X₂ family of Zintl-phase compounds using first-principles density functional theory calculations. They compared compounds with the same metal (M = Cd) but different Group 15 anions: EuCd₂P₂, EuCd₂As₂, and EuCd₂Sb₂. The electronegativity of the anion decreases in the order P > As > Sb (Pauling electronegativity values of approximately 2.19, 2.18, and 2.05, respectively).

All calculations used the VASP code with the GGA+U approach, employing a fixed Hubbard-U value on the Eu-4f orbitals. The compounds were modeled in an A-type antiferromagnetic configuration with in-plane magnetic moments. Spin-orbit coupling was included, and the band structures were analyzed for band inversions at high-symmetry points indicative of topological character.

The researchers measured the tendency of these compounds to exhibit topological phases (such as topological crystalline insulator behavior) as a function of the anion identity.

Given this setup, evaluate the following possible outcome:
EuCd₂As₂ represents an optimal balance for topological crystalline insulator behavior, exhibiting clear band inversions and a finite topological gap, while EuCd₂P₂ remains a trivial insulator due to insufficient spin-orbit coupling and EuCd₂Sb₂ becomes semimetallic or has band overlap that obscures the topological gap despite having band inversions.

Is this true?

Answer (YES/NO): NO